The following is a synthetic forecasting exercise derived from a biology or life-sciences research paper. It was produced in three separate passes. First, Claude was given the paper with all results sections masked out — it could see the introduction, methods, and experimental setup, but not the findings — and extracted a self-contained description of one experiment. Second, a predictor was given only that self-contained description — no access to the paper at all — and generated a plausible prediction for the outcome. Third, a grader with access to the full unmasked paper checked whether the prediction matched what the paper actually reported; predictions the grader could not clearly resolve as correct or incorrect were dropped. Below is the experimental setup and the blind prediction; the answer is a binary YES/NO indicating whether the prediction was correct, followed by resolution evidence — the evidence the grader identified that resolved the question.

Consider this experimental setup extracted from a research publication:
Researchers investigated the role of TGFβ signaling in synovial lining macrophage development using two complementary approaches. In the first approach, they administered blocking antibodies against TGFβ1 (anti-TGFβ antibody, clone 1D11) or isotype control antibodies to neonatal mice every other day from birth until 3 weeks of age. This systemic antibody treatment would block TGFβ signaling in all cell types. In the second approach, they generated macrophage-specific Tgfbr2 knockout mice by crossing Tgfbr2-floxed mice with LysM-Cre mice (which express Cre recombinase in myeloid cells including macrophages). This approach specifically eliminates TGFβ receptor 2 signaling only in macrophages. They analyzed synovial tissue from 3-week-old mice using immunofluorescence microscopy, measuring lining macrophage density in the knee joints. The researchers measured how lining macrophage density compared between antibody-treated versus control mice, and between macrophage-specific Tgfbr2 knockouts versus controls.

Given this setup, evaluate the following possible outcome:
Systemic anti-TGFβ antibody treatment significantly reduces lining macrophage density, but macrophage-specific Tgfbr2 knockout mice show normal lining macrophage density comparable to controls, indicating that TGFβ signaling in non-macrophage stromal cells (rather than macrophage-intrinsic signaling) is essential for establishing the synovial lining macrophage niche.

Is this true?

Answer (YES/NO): NO